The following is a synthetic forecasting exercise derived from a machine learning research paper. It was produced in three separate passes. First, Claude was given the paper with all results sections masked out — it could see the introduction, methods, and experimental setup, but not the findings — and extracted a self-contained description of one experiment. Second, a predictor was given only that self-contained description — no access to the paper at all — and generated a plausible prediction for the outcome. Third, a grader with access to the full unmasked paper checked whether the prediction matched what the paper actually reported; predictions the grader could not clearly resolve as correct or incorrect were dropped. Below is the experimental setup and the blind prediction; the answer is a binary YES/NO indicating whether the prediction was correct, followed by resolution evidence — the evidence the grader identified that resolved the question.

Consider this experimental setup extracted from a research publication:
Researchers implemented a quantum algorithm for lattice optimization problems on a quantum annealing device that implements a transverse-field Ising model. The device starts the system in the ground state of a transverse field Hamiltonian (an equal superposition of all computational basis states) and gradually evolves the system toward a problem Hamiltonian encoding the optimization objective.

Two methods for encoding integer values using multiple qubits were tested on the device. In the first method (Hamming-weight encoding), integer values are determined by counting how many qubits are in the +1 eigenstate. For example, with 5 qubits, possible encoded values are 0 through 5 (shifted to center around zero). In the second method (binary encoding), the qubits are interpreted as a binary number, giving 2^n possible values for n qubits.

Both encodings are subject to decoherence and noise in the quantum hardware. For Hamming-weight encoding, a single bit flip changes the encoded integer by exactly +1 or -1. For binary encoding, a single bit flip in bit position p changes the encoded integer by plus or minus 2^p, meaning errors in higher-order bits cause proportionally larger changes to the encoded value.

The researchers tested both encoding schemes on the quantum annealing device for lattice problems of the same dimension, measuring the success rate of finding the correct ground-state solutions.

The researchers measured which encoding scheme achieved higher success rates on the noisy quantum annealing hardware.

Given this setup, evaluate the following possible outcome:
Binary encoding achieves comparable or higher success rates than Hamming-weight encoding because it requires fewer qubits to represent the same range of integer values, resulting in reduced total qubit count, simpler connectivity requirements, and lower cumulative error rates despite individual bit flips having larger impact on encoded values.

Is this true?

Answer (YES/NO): NO